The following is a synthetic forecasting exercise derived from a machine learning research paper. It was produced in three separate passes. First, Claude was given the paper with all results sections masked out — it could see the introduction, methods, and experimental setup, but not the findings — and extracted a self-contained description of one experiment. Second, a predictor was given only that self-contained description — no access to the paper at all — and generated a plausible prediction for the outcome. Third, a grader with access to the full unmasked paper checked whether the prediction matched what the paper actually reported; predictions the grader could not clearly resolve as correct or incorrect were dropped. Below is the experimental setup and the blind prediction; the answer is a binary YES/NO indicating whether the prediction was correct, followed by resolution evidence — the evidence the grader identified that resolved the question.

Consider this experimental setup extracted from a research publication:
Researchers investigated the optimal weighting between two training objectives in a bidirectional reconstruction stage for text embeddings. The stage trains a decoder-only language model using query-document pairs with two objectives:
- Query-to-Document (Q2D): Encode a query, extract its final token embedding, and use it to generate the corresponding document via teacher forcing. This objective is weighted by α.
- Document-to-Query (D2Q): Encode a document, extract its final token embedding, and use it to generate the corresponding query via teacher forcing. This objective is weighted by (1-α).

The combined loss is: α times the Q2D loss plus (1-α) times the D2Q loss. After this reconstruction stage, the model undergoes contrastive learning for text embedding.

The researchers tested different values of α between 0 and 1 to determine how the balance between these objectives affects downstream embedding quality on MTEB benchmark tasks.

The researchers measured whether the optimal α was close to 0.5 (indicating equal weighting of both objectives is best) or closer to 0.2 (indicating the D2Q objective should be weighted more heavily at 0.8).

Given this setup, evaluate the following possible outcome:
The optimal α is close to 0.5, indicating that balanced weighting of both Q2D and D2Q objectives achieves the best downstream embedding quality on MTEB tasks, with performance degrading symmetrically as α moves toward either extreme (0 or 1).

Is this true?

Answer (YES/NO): NO